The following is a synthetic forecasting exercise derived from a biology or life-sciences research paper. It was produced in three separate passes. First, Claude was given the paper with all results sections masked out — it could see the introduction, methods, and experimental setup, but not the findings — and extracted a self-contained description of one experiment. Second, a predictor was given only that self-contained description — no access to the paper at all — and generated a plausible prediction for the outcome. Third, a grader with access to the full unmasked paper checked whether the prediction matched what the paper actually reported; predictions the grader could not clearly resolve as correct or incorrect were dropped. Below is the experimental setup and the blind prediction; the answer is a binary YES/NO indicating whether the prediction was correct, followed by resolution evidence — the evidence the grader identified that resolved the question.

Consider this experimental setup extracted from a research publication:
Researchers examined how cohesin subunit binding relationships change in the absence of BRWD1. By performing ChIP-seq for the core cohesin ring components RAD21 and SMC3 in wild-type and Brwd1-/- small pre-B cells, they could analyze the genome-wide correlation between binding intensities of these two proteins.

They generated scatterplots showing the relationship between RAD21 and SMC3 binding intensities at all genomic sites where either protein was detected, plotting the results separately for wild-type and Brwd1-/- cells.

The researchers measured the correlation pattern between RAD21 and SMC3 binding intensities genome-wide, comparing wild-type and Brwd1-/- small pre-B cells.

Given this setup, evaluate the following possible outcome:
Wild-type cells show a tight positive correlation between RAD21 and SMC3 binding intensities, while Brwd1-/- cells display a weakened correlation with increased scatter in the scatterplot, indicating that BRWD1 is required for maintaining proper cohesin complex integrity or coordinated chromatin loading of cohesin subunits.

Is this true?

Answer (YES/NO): NO